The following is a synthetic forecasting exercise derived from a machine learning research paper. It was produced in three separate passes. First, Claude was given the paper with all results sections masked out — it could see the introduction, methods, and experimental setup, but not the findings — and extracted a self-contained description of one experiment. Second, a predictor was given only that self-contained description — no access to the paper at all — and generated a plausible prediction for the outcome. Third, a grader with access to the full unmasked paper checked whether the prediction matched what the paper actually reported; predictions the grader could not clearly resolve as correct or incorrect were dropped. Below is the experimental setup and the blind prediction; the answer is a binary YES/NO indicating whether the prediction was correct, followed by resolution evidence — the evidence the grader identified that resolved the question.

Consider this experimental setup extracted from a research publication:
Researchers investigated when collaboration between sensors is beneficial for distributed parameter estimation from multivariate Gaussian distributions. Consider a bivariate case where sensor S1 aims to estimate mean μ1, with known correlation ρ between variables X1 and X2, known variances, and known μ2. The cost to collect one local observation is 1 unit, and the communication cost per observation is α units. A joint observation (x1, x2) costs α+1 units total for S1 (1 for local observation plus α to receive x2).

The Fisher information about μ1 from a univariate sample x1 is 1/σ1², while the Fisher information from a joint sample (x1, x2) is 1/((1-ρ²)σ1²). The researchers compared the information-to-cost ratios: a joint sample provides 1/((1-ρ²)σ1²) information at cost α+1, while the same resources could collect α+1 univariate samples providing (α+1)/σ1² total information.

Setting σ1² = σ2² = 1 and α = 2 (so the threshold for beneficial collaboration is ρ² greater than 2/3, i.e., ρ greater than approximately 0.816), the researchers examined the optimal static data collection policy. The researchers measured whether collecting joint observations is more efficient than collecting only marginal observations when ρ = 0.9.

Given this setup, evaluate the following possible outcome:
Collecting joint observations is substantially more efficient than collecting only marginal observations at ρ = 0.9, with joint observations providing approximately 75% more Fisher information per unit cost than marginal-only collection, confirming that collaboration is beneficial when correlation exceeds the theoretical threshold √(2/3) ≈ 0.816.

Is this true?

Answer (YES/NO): YES